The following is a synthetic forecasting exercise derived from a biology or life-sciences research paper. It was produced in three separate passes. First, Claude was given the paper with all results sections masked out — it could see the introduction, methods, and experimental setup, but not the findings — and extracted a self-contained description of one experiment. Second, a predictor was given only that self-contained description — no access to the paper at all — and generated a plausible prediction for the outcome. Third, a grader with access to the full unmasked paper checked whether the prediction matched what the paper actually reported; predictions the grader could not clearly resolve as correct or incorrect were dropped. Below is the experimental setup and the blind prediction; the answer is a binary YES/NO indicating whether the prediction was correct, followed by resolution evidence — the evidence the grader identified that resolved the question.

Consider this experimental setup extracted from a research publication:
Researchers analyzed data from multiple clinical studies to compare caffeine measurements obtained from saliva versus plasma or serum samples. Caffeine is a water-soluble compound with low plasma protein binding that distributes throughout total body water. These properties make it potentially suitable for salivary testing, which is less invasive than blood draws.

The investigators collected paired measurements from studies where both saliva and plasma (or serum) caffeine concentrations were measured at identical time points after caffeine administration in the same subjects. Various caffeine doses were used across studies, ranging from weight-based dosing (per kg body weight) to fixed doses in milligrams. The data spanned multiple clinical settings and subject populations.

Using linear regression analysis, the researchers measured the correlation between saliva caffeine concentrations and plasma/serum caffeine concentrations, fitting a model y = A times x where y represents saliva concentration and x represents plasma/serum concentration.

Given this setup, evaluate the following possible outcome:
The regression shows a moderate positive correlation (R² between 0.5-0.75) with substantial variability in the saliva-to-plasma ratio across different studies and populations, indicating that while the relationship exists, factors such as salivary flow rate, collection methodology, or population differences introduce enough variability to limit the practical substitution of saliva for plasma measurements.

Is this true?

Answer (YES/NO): NO